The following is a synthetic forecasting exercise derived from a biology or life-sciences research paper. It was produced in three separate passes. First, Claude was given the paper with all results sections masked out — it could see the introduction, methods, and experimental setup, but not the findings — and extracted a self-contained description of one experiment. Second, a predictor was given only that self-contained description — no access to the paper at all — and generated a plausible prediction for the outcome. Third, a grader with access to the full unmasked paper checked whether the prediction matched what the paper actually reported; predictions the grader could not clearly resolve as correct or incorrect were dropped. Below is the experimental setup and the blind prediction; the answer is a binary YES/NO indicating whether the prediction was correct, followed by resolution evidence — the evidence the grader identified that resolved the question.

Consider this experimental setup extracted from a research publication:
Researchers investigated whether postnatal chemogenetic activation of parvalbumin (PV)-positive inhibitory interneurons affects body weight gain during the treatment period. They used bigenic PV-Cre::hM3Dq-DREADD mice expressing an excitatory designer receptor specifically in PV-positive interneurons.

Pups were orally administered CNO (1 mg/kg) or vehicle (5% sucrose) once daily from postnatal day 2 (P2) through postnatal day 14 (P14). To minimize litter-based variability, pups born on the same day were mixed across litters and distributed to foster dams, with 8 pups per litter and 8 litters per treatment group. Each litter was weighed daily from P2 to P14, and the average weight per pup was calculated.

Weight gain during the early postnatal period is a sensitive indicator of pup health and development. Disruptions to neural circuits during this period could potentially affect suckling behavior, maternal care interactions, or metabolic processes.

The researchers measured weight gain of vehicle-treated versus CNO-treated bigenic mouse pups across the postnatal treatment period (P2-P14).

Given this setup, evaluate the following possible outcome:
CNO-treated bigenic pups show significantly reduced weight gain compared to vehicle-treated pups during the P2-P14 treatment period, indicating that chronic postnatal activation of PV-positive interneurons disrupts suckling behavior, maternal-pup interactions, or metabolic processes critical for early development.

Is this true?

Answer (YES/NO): NO